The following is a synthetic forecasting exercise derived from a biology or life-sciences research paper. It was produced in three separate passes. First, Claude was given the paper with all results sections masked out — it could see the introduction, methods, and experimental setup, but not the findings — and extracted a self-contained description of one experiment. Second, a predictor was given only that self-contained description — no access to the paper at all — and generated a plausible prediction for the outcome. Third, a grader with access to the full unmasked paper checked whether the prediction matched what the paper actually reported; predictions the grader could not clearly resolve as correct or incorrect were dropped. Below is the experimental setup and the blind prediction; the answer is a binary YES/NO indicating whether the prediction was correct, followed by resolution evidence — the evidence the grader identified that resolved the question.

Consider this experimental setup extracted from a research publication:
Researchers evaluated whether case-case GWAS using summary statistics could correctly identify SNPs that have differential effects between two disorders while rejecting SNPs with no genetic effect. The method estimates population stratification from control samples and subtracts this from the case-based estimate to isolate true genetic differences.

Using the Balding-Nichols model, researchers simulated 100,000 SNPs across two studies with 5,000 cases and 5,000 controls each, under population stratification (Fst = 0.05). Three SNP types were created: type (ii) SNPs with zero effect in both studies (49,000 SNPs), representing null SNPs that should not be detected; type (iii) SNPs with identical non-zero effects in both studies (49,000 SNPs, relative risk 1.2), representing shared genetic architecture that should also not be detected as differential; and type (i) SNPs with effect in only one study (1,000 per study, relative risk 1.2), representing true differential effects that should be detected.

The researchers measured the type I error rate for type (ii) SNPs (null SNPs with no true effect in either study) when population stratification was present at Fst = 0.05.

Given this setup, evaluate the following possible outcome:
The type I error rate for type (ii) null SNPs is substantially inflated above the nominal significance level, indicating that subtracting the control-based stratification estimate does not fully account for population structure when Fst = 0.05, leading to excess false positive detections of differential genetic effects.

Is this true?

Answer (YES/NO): NO